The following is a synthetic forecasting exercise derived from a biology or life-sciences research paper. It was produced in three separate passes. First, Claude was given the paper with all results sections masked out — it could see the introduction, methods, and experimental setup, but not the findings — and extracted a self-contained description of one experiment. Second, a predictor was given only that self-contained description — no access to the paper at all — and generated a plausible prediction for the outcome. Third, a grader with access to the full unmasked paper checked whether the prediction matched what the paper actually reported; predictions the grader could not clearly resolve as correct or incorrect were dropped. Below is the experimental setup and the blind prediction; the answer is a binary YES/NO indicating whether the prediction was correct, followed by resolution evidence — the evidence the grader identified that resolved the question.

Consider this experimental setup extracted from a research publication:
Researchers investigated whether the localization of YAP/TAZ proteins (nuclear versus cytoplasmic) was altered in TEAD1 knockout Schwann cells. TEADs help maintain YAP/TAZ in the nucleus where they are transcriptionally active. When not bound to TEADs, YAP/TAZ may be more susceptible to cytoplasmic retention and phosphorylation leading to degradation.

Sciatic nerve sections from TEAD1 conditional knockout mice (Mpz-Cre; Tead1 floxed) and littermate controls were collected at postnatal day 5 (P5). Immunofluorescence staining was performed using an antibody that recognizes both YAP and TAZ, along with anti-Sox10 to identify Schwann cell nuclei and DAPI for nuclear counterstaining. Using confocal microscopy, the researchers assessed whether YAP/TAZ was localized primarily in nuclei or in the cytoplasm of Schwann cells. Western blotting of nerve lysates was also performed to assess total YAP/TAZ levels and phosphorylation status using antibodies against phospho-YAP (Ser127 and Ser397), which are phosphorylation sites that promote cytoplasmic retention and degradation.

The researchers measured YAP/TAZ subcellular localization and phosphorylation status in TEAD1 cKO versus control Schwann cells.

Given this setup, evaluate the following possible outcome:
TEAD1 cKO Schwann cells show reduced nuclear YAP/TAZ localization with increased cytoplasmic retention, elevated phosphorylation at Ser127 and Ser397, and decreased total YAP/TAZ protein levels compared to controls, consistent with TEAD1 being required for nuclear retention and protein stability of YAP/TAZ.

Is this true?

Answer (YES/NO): NO